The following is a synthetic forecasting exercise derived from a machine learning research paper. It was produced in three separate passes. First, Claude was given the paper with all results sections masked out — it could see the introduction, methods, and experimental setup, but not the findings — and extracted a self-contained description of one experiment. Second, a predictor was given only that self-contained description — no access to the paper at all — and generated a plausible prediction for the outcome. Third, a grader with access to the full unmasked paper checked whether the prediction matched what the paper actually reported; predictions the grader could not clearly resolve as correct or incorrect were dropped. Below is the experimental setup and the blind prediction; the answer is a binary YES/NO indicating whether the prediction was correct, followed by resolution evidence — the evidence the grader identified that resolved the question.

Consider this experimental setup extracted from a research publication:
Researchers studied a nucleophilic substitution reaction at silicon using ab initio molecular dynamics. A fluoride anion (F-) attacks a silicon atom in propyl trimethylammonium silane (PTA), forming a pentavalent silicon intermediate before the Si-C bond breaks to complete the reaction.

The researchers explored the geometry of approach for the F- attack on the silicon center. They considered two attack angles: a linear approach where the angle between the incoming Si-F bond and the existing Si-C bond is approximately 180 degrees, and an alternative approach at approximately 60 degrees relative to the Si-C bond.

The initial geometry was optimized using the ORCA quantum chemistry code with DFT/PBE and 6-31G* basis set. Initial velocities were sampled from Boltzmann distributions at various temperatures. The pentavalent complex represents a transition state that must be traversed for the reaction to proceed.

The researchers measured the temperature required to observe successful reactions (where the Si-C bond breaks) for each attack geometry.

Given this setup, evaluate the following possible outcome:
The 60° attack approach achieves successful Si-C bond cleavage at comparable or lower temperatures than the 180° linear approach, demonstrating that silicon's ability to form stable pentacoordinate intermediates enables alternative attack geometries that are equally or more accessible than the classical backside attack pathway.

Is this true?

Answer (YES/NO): NO